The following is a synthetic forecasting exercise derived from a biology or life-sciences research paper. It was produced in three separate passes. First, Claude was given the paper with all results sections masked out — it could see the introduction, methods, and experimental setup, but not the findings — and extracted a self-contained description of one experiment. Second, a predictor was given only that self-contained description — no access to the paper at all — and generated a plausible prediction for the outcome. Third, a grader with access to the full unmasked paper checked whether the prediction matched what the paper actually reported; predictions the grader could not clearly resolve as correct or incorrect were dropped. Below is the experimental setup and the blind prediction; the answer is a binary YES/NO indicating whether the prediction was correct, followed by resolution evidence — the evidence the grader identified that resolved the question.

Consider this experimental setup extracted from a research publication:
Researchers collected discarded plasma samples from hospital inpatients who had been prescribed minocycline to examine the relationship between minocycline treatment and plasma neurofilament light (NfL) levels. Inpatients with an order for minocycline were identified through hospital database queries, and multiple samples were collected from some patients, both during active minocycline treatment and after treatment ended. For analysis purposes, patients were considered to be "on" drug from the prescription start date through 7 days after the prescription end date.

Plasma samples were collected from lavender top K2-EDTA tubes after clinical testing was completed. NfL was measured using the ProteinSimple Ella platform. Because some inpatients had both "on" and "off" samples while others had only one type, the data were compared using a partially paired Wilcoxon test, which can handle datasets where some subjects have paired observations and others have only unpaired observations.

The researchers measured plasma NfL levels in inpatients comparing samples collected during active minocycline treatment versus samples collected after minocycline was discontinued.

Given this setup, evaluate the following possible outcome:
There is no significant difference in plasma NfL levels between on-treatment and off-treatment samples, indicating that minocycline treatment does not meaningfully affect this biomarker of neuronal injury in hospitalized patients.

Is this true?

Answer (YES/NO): NO